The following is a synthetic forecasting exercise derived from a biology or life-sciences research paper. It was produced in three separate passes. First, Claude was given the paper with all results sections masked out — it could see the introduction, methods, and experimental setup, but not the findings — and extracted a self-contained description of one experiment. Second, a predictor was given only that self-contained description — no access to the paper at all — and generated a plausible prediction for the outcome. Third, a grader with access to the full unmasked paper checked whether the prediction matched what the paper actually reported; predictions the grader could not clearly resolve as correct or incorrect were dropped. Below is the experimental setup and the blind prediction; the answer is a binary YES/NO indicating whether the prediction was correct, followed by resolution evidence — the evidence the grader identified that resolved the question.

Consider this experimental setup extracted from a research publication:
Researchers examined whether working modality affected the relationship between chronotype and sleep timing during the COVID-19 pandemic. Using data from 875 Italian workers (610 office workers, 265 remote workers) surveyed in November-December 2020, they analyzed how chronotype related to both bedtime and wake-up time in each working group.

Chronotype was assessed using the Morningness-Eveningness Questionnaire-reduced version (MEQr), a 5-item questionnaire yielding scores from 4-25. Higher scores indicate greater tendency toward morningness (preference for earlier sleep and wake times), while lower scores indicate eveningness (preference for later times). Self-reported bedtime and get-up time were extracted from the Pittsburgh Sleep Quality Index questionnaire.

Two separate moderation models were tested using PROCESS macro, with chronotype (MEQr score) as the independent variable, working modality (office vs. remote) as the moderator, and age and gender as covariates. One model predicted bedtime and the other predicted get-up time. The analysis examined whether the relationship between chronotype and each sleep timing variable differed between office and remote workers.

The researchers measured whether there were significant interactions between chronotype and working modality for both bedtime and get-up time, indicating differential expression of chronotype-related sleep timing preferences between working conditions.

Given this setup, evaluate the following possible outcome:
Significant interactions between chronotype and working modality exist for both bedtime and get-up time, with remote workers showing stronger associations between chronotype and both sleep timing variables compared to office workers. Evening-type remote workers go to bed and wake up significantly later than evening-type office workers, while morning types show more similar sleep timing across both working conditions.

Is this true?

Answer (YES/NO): NO